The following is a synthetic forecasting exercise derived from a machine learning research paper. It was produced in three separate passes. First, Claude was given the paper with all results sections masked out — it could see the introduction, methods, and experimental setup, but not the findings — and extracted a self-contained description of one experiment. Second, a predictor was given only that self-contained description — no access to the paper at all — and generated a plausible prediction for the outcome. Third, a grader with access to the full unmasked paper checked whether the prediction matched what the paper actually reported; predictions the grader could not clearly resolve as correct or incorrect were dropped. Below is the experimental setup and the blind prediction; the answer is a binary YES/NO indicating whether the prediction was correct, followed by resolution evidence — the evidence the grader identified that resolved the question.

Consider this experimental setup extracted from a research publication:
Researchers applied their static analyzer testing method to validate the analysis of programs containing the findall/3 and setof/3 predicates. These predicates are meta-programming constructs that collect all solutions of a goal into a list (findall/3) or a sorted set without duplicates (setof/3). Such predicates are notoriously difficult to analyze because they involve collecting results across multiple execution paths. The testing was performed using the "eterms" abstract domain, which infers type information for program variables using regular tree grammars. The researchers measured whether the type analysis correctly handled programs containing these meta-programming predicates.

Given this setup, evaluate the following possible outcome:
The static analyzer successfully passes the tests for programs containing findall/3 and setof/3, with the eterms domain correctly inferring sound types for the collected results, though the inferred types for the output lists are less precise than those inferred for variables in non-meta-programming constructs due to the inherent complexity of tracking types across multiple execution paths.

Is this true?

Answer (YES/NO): NO